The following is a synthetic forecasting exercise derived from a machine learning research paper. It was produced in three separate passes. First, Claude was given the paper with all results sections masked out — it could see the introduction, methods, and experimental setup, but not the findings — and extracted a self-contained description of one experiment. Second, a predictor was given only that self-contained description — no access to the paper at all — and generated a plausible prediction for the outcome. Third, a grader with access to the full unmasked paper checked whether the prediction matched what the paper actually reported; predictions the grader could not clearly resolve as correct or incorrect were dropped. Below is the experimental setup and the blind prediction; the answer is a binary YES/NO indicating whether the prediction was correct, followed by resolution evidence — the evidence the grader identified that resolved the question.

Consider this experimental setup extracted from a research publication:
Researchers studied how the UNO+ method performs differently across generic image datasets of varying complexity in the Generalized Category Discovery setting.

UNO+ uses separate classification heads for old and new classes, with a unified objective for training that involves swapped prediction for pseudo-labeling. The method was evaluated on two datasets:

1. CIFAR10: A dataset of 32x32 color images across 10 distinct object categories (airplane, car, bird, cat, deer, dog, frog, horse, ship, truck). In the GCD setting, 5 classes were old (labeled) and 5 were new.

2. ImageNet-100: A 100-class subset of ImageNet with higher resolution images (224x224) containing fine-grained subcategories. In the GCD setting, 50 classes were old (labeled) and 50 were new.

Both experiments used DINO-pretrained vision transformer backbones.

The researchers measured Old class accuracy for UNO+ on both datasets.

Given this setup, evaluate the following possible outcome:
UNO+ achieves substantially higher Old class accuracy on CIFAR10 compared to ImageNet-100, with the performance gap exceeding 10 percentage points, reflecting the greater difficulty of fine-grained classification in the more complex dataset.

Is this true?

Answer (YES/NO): NO